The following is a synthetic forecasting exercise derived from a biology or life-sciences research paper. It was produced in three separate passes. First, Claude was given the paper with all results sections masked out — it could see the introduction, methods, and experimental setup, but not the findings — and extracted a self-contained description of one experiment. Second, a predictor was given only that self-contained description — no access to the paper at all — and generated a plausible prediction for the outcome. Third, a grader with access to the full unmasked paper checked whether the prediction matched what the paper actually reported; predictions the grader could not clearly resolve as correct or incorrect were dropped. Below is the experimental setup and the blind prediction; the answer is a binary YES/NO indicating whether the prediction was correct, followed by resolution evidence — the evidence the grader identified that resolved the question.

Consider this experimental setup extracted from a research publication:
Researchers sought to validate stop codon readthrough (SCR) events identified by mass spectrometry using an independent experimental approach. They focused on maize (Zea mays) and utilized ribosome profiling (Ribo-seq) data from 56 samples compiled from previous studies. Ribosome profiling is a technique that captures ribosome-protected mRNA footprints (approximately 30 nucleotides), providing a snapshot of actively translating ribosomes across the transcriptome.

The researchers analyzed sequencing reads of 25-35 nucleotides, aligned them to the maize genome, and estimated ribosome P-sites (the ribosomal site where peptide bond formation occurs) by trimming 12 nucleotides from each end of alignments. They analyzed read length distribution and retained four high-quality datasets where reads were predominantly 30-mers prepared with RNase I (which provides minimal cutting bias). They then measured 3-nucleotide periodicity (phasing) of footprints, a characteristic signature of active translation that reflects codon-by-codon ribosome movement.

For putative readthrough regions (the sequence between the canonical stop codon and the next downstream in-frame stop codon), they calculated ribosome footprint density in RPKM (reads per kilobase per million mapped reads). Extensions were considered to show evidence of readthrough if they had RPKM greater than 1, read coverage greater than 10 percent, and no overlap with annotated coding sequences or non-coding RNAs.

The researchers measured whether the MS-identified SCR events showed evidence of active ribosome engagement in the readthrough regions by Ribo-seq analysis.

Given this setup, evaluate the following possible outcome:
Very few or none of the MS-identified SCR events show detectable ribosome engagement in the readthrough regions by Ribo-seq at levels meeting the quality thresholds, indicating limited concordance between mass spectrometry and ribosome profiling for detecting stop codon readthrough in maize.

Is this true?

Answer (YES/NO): NO